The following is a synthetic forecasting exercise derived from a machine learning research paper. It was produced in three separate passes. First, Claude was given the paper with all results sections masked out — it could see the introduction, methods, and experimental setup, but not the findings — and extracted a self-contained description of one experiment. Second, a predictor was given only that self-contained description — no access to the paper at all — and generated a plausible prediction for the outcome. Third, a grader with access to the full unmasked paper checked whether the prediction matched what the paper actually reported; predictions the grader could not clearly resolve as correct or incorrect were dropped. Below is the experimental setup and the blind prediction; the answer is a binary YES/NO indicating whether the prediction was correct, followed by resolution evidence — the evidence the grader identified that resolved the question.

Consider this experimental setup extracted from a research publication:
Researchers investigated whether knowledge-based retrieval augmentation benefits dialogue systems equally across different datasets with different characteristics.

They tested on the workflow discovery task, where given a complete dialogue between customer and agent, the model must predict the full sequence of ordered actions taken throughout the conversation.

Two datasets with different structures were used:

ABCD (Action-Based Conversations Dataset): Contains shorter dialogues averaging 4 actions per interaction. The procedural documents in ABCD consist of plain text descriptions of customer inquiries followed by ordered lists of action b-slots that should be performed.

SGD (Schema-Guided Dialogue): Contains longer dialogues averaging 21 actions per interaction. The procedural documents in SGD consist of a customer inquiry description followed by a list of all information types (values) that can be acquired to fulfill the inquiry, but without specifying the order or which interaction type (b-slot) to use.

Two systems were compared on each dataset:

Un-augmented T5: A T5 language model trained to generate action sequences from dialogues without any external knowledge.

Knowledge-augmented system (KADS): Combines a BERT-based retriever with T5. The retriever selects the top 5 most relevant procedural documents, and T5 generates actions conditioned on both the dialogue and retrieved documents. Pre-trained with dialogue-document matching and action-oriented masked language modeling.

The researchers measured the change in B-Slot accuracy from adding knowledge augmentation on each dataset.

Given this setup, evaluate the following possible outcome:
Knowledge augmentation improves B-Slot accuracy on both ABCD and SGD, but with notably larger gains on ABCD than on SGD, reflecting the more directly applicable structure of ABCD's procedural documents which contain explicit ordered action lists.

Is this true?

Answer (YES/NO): NO